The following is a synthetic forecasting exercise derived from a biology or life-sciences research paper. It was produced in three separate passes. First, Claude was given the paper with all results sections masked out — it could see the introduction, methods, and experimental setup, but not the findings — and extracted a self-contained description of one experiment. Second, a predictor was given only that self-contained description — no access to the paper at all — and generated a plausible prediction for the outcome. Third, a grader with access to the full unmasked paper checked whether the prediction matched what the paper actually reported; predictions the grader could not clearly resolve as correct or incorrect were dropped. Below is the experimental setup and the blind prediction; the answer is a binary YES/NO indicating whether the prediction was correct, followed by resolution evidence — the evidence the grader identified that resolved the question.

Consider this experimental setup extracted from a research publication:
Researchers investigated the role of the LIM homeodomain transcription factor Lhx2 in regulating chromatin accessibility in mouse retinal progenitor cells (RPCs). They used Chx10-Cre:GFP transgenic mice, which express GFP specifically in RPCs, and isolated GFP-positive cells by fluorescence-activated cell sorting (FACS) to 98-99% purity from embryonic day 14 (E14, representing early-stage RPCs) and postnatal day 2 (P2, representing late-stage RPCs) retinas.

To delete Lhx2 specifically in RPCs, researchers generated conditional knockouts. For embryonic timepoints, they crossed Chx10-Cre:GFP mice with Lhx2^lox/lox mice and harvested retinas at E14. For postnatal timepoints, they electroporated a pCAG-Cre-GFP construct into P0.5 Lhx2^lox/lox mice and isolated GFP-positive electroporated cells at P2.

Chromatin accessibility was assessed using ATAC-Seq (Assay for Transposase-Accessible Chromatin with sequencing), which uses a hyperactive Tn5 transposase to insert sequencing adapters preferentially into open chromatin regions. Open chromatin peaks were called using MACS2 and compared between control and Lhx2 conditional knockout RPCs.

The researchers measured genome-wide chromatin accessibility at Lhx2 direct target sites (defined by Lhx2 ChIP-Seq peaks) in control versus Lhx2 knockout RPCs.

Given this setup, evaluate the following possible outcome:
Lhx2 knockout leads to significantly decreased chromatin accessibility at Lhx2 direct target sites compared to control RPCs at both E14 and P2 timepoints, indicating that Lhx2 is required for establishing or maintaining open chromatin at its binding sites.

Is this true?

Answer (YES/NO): YES